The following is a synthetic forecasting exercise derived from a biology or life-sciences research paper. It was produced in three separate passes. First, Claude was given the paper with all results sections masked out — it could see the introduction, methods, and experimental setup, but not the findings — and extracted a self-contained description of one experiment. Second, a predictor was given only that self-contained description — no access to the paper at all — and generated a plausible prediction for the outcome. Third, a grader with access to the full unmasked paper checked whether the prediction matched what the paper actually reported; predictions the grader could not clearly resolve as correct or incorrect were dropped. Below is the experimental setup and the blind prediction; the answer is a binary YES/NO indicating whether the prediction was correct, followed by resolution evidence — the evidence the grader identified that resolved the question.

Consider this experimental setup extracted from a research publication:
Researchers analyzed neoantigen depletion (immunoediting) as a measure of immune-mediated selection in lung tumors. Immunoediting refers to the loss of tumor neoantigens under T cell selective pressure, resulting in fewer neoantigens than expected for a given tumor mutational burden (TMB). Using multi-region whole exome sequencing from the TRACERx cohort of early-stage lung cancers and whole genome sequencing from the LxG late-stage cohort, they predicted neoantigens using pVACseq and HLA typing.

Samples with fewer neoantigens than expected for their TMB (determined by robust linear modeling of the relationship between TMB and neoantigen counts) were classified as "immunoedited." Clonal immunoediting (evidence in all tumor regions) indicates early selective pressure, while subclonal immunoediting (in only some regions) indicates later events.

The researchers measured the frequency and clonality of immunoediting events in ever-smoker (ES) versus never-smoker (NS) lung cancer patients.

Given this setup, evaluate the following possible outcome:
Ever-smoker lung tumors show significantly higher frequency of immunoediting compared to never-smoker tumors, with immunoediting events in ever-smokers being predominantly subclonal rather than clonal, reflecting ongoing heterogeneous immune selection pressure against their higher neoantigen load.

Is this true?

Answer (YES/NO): NO